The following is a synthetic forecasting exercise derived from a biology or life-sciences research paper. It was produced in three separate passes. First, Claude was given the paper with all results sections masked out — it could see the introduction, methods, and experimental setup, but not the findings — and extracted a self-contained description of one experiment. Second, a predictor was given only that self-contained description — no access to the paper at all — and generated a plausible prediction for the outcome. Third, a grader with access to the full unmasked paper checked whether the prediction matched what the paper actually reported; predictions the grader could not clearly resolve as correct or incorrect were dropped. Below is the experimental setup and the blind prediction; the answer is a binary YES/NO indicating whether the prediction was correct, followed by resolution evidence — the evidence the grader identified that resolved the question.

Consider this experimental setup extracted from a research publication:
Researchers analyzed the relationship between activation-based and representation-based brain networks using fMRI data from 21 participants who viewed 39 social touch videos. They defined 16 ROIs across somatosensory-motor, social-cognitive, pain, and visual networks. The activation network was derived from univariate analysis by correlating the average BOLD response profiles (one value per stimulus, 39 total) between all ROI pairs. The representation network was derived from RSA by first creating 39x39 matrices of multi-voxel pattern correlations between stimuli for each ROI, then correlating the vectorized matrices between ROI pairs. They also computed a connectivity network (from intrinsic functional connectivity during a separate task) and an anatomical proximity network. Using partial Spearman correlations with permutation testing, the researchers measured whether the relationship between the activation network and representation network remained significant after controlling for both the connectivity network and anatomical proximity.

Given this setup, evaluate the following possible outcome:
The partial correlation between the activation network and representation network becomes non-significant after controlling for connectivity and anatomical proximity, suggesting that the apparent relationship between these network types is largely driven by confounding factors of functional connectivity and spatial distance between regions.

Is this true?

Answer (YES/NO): NO